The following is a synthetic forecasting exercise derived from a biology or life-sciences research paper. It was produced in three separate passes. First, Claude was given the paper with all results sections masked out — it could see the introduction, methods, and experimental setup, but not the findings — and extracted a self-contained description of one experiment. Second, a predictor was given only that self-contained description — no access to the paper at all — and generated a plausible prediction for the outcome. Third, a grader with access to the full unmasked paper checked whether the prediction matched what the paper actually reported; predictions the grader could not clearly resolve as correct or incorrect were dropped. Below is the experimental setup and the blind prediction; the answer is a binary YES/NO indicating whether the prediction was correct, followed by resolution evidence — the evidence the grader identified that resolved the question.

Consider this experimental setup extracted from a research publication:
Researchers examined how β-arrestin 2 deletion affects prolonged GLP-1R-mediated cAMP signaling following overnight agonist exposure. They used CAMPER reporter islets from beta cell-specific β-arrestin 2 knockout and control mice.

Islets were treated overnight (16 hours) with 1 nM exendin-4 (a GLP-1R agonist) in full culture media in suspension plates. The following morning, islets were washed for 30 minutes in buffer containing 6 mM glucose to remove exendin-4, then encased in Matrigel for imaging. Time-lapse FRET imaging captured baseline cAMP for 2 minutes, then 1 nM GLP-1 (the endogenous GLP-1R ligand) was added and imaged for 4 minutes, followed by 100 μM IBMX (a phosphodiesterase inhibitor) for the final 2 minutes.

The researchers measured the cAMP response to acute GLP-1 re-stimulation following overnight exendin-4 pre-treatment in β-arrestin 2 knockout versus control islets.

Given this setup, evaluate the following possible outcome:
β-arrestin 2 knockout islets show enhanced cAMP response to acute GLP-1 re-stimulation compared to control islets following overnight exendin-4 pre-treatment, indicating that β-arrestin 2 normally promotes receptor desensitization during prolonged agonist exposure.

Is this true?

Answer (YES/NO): YES